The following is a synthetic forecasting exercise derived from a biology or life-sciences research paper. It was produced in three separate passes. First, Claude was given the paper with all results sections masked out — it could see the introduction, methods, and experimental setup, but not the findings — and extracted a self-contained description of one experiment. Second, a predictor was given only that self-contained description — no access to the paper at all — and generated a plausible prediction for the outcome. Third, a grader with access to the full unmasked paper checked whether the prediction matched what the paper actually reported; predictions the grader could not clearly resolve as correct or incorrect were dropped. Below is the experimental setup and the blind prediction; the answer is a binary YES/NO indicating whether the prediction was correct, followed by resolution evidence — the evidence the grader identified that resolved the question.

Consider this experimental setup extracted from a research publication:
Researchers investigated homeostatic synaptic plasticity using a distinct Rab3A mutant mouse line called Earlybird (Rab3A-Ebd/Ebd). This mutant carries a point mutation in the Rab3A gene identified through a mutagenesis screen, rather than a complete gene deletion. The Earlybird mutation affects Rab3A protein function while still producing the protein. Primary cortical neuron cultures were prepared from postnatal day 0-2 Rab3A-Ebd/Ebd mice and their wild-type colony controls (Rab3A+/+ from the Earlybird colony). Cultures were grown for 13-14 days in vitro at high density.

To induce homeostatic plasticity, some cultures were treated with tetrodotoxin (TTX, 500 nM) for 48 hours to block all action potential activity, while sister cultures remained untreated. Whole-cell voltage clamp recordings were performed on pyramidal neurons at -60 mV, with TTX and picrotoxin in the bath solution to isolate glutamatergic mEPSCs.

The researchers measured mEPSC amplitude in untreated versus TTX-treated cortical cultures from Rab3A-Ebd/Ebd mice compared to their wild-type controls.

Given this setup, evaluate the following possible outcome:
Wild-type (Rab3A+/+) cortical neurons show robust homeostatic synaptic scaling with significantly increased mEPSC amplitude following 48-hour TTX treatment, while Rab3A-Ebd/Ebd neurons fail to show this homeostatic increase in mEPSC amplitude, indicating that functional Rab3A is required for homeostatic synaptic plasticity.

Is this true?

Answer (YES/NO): YES